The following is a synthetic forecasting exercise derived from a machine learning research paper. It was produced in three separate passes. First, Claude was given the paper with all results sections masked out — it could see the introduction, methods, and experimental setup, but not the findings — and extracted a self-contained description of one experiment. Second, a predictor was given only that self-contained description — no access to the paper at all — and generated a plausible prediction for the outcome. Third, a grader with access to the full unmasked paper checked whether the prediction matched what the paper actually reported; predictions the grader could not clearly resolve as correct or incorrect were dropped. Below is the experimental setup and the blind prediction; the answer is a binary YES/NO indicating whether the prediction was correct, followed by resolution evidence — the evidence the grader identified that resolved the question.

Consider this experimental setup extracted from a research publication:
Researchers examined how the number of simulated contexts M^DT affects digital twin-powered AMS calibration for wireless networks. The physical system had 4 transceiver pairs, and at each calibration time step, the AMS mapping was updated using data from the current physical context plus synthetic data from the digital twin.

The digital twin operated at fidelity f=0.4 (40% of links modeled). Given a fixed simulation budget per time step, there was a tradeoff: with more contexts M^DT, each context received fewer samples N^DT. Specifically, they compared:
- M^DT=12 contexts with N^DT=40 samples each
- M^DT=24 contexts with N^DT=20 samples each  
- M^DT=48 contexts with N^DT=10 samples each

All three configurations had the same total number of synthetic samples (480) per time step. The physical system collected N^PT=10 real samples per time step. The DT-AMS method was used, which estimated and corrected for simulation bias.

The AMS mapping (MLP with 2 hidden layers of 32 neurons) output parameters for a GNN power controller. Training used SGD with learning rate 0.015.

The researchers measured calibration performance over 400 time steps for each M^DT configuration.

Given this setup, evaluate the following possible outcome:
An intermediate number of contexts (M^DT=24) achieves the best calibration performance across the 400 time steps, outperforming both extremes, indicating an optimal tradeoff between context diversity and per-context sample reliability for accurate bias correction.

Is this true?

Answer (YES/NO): NO